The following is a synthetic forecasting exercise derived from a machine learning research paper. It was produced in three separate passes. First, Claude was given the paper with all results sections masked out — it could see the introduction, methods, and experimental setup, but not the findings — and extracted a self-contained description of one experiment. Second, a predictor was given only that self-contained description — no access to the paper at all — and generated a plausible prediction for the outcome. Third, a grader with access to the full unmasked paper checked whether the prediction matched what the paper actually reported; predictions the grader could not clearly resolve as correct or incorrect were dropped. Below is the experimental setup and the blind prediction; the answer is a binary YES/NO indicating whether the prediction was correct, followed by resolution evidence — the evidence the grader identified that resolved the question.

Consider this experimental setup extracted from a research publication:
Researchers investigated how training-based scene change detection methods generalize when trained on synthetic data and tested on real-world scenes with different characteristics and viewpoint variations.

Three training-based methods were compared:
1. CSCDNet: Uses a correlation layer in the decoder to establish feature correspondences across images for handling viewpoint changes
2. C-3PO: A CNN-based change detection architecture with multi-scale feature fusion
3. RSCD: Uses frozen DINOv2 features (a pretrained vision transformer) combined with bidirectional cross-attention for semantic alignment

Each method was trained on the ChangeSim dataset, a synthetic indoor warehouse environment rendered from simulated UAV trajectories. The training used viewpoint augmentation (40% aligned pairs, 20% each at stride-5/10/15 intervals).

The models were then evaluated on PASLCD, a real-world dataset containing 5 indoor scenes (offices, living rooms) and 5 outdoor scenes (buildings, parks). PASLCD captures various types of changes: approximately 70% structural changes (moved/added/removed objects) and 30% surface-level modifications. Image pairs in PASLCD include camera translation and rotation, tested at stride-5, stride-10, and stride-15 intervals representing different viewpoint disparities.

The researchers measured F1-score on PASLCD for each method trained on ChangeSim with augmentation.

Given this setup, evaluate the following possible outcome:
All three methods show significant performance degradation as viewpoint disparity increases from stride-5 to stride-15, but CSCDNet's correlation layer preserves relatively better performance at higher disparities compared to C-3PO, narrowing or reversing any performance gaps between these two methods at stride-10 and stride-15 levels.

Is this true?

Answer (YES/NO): NO